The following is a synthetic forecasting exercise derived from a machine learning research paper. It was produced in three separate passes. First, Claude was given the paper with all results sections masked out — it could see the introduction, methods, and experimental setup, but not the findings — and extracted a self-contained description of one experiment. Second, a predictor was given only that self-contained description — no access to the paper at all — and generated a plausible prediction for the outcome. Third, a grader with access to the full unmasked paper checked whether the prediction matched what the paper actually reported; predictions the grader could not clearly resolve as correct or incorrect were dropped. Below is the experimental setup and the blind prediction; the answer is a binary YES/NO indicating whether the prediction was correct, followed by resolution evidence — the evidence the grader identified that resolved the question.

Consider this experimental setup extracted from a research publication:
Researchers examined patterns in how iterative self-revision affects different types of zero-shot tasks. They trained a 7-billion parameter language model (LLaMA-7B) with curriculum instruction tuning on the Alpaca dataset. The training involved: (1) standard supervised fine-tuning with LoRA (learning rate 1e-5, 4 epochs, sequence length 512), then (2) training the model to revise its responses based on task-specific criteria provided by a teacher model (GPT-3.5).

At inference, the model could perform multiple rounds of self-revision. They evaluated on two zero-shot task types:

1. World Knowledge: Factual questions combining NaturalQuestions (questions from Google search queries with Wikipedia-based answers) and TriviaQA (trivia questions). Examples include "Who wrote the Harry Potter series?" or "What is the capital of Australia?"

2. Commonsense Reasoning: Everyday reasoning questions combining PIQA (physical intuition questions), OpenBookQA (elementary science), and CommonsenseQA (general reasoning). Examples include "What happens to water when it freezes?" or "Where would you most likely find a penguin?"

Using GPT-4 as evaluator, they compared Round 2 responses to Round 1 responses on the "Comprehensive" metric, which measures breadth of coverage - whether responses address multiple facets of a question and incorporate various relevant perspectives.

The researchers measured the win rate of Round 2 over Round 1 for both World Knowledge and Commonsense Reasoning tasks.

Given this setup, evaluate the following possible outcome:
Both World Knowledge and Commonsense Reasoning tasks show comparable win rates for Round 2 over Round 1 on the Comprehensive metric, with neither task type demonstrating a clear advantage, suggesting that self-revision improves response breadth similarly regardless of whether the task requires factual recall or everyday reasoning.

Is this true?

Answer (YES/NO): NO